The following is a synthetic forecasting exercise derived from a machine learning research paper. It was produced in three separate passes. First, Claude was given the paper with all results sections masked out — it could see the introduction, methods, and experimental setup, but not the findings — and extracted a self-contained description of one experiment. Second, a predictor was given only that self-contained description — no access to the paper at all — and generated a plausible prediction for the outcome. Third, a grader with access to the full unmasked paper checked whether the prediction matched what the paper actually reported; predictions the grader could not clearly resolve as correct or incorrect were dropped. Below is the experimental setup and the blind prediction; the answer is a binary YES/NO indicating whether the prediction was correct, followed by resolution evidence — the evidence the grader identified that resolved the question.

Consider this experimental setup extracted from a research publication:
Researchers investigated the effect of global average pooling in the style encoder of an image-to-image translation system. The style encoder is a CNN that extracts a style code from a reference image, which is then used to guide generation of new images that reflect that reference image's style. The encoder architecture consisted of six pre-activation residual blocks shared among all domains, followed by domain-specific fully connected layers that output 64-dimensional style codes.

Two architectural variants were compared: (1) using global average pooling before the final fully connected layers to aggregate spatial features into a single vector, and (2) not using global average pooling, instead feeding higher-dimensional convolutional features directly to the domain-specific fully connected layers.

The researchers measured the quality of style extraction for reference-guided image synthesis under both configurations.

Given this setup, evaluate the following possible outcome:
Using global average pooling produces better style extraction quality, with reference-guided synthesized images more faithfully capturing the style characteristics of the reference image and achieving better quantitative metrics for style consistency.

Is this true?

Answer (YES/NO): NO